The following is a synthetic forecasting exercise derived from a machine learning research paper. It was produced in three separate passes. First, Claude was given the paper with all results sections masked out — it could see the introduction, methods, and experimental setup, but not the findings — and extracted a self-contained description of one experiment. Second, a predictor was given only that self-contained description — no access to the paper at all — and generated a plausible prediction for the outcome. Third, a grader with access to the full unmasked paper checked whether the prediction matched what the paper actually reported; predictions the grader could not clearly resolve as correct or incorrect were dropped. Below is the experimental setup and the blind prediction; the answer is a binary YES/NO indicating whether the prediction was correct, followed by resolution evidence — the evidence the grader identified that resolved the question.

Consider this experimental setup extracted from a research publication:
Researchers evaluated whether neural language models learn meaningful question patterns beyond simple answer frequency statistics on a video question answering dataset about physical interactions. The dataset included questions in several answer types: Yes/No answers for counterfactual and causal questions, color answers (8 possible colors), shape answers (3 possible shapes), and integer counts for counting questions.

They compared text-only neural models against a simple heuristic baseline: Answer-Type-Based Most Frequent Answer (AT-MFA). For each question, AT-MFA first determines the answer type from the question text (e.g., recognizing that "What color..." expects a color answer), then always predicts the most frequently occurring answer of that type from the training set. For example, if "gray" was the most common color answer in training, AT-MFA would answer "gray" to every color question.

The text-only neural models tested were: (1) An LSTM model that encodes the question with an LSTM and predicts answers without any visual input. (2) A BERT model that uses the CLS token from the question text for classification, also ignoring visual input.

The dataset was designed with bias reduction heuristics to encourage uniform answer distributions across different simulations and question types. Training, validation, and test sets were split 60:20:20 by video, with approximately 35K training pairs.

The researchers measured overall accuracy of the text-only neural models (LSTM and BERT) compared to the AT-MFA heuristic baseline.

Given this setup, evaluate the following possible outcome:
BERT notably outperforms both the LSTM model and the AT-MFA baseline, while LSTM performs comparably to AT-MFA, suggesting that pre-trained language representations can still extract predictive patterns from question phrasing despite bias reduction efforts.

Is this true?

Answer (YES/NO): NO